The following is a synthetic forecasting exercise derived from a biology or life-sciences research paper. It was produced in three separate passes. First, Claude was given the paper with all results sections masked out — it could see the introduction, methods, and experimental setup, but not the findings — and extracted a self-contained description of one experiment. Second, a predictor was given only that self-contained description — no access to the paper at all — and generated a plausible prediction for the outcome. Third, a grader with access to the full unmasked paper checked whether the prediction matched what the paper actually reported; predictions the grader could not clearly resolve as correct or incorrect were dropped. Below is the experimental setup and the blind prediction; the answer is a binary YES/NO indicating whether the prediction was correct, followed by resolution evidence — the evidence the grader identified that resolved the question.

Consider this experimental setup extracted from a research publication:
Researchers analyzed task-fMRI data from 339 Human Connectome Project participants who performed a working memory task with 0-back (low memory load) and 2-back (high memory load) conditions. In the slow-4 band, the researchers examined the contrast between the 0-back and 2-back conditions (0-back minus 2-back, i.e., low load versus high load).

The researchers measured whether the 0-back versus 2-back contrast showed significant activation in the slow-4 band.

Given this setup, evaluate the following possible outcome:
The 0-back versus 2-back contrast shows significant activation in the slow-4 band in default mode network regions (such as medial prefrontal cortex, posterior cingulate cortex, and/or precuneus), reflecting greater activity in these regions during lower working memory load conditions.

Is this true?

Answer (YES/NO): NO